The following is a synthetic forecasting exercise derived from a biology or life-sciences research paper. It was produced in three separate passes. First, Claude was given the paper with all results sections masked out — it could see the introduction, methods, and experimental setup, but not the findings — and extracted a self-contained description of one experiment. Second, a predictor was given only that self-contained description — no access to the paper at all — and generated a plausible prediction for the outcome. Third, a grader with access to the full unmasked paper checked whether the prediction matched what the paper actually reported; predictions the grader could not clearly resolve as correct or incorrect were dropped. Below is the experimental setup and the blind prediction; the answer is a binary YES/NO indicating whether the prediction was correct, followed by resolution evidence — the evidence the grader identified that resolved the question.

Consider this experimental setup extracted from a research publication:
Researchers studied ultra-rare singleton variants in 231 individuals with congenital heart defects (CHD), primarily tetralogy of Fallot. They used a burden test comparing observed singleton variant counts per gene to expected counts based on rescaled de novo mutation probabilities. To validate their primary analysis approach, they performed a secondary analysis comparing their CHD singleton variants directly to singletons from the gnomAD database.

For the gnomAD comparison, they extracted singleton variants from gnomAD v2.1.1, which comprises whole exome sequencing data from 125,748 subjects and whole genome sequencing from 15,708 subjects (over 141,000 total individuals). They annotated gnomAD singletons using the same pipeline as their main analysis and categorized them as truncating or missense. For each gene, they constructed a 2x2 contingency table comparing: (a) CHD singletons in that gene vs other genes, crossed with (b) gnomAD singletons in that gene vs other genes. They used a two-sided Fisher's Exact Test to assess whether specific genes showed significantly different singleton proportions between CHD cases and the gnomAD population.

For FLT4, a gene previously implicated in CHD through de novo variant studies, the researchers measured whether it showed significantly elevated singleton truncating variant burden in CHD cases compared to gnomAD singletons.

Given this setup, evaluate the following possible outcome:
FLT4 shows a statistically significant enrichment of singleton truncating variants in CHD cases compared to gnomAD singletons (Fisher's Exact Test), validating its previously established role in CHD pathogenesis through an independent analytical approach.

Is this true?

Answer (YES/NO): YES